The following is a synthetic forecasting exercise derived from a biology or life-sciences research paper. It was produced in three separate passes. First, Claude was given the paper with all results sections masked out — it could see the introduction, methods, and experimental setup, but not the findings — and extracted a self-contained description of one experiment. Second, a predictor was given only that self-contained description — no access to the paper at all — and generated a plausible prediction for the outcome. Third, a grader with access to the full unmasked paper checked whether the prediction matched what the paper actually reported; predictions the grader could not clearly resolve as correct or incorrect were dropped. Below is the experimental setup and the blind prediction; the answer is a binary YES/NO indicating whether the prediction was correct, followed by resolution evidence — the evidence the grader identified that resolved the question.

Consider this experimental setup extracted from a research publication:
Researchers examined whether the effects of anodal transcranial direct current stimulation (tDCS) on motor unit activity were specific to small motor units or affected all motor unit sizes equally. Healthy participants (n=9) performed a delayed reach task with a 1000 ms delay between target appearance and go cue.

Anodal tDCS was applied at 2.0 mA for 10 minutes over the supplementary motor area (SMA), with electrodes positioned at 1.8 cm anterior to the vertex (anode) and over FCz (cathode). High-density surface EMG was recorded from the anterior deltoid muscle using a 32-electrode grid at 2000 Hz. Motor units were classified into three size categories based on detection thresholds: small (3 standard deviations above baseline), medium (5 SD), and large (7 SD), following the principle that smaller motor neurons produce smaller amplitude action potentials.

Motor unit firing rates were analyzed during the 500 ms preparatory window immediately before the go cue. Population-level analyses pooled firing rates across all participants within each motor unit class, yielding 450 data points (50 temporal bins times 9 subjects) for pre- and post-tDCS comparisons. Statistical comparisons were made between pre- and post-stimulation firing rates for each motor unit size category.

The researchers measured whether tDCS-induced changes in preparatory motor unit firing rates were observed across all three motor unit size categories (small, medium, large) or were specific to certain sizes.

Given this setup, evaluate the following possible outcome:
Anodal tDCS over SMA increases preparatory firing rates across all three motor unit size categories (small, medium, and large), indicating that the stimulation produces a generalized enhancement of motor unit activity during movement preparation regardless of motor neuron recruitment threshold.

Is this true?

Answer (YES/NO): YES